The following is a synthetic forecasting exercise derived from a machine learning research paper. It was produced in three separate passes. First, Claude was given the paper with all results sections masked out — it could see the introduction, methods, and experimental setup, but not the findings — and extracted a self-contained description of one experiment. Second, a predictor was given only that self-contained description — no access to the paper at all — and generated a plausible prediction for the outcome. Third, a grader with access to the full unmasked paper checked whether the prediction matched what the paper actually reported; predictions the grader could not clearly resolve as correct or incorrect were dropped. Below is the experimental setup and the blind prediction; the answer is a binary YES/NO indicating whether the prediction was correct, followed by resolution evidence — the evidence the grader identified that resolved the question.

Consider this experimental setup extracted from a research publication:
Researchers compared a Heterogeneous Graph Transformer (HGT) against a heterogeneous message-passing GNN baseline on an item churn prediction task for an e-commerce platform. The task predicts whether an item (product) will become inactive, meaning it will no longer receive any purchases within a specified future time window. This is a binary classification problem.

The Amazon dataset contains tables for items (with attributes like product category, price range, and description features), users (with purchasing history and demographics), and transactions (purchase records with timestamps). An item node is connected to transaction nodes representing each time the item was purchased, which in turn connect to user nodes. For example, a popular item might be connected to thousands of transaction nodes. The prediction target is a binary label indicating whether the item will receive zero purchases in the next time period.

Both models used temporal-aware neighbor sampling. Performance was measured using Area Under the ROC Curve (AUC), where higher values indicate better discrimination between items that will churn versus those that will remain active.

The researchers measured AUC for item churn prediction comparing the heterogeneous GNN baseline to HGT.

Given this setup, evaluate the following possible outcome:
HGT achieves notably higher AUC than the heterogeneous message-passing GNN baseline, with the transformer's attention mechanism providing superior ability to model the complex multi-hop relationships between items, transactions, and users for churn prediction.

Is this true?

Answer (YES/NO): NO